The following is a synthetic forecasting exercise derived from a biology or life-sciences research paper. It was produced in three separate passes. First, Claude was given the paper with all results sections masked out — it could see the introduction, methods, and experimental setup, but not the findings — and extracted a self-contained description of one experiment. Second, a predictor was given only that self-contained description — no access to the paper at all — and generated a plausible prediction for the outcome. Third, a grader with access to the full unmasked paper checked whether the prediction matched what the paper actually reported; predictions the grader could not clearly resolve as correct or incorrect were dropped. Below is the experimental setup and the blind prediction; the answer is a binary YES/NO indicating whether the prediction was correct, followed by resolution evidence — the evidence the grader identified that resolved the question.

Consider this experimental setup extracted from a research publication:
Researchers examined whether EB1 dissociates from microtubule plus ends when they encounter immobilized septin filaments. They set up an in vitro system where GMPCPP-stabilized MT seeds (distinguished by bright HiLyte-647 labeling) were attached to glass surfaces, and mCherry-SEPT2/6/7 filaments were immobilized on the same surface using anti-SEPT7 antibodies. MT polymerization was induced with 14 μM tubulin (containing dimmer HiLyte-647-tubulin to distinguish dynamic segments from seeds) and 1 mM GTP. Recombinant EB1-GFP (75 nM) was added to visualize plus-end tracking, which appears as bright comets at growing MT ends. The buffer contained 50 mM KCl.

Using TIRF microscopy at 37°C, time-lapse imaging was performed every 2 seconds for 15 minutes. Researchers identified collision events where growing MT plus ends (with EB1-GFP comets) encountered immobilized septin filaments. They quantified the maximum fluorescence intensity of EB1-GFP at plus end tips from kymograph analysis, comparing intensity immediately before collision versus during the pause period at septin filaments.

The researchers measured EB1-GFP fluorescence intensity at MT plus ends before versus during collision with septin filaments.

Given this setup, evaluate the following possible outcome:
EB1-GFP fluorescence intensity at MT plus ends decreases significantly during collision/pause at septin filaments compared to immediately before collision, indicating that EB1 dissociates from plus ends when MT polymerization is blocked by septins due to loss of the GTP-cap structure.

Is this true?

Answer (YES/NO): YES